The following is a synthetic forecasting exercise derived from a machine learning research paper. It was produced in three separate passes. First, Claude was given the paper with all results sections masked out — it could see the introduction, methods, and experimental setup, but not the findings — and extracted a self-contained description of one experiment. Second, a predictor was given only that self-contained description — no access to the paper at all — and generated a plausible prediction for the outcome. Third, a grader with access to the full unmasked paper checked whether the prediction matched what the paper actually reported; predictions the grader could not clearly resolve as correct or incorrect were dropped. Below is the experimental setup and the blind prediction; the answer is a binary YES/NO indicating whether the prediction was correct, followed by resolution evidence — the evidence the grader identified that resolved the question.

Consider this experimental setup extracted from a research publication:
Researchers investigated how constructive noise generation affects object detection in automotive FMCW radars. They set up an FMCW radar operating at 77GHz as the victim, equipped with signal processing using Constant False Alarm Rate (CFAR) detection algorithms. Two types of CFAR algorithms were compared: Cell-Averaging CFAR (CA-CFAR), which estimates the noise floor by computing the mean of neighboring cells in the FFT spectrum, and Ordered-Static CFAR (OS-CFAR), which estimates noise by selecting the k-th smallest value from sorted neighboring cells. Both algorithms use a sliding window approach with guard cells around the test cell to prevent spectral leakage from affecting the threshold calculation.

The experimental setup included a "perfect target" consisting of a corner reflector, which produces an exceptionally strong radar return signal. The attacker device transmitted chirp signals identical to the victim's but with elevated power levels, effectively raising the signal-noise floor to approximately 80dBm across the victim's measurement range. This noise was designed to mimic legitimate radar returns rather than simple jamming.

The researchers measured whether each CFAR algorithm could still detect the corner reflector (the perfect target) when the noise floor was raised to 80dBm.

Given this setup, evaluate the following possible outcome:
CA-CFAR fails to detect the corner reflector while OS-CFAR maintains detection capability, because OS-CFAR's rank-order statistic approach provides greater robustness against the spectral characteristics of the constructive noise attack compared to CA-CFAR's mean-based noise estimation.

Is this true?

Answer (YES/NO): YES